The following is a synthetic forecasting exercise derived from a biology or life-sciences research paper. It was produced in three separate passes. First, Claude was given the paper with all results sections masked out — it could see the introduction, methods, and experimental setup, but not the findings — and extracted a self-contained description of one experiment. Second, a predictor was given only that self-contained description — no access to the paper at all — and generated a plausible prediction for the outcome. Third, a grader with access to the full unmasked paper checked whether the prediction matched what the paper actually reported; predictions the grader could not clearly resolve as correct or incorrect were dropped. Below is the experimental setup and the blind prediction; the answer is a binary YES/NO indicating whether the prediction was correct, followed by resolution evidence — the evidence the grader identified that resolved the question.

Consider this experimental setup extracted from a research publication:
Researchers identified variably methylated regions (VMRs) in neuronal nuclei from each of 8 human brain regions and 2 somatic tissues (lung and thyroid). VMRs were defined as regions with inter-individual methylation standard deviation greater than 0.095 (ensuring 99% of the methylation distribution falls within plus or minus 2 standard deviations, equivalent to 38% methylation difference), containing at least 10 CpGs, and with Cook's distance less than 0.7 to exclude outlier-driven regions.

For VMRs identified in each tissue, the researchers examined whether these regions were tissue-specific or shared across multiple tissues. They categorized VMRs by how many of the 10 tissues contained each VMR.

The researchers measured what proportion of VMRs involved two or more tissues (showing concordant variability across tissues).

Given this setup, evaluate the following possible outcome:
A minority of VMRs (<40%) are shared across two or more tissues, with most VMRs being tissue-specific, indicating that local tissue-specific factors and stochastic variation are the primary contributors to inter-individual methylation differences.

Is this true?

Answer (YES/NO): NO